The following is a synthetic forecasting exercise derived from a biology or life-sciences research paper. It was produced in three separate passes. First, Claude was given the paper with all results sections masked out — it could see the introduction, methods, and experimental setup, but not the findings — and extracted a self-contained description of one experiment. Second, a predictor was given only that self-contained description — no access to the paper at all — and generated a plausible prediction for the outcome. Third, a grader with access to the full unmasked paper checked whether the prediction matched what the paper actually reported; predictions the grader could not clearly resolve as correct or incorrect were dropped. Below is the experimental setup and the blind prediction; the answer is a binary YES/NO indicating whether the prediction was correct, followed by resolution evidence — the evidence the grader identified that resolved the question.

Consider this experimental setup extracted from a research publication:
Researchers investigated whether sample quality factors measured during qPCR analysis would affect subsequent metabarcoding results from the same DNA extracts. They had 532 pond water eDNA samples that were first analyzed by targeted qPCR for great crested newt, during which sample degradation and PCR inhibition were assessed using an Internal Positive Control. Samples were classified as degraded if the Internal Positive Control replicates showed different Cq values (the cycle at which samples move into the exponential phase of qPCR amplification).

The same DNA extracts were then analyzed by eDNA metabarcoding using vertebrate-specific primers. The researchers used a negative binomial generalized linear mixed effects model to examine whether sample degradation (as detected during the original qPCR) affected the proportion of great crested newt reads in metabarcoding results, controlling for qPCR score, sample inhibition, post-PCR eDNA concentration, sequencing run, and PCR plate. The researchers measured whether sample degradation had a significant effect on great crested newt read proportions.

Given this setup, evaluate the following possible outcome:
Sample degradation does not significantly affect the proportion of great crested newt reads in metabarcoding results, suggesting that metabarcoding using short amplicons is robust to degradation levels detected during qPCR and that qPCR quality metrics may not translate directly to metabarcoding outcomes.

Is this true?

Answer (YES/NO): YES